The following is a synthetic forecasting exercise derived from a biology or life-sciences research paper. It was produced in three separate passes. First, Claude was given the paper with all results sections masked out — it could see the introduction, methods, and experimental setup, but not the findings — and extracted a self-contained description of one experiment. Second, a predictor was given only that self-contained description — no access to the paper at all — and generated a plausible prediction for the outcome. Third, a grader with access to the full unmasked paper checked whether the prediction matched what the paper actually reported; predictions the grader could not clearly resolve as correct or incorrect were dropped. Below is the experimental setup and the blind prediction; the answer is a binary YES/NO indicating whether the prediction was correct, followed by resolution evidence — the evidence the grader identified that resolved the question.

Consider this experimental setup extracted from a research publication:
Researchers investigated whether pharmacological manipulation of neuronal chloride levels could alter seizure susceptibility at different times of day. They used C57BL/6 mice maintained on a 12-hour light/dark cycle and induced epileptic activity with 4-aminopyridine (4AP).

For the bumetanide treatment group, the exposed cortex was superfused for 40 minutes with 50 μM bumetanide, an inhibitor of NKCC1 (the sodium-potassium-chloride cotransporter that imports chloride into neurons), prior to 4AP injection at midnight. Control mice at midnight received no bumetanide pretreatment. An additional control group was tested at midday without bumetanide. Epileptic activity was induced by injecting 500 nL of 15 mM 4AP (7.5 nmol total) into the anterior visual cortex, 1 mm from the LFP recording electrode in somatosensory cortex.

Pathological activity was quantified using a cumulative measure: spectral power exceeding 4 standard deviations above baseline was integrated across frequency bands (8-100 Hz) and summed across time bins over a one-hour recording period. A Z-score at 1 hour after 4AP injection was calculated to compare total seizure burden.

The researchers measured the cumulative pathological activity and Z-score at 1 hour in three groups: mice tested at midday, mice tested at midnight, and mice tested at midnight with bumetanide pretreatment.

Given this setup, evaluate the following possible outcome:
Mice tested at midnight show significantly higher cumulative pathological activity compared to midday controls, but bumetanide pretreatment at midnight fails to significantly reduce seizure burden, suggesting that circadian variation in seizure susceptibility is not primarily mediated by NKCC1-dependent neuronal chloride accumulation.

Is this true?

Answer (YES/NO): NO